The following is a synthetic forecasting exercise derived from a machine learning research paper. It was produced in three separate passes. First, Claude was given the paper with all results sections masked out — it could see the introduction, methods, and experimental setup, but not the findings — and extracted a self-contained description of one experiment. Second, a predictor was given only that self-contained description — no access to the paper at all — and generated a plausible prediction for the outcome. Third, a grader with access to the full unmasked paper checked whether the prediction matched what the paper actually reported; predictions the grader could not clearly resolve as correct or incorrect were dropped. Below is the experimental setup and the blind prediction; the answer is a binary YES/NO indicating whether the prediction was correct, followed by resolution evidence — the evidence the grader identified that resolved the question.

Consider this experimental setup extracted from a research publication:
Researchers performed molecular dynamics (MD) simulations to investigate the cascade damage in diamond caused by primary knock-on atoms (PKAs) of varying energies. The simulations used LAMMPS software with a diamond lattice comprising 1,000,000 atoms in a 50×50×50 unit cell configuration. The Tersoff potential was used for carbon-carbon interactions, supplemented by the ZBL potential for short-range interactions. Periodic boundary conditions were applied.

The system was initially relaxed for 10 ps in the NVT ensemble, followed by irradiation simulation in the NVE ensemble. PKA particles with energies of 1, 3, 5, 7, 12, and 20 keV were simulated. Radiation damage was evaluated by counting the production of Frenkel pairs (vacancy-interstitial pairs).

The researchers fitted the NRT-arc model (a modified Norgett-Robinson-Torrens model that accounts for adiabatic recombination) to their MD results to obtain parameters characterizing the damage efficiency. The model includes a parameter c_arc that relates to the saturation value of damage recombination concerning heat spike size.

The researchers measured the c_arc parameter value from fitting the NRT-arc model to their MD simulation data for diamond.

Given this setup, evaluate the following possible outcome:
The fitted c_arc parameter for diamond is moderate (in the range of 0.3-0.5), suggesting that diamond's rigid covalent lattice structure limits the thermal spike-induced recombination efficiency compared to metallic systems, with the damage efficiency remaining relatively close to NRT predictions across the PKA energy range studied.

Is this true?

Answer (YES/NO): NO